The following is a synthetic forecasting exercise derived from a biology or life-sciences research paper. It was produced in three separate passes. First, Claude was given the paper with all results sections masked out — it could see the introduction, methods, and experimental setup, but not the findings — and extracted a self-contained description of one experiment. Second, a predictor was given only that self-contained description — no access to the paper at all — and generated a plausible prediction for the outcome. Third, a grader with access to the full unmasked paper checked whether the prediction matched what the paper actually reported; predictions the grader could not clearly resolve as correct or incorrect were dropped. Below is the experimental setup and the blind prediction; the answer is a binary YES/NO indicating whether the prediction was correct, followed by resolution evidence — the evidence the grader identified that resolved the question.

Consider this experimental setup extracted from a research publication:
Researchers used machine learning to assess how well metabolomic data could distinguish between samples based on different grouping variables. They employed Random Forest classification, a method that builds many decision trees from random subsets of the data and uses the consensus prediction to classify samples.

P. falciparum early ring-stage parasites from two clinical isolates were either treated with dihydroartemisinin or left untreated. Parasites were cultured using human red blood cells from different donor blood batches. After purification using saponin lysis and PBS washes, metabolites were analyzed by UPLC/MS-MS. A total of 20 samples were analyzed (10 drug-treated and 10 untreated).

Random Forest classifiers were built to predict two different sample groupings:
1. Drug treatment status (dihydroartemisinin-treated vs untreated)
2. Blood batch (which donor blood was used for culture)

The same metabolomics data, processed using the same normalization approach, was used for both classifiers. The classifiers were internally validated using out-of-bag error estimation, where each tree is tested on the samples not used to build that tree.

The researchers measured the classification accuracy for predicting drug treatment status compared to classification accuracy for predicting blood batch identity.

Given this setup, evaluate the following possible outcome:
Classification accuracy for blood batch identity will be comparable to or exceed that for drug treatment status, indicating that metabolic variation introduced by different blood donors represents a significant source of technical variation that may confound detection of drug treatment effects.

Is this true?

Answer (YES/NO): YES